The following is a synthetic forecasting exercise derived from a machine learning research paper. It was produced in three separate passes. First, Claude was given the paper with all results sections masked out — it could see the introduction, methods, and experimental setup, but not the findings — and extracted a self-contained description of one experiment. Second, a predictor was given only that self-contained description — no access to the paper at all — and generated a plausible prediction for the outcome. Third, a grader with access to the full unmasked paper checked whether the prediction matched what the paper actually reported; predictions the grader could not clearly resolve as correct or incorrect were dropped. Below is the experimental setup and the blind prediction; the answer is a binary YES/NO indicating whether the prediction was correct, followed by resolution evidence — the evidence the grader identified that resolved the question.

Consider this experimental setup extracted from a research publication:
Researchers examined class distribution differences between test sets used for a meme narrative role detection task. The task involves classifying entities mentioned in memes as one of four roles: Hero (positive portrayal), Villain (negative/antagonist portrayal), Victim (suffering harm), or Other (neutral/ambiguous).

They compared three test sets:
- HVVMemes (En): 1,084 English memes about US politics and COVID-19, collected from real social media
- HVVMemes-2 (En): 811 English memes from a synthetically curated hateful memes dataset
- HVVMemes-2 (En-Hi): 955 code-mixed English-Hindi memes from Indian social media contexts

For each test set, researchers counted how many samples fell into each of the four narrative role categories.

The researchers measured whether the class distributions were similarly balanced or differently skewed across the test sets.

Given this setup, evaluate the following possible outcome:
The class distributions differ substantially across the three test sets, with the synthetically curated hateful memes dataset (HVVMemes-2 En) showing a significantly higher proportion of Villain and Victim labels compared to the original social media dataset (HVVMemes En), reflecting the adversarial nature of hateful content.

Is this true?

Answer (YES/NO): YES